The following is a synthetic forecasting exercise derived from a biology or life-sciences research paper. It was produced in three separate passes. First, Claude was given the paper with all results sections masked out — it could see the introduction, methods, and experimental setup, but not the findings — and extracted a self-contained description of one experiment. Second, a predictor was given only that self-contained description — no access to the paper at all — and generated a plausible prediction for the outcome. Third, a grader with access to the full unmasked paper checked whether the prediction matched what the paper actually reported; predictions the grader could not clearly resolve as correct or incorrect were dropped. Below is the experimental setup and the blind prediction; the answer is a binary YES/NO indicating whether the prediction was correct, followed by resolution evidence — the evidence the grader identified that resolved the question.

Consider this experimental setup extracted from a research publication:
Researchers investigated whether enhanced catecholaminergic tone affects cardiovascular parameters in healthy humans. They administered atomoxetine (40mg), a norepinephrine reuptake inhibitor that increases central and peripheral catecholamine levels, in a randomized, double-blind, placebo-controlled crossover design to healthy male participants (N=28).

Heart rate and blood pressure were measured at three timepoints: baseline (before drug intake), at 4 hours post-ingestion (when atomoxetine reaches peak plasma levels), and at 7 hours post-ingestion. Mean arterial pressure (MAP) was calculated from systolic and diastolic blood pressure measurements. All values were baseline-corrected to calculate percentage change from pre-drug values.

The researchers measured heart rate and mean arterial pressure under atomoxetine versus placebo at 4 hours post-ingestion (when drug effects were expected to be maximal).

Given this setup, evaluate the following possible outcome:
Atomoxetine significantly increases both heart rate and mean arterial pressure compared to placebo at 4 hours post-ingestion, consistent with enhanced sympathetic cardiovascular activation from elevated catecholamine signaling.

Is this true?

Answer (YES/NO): YES